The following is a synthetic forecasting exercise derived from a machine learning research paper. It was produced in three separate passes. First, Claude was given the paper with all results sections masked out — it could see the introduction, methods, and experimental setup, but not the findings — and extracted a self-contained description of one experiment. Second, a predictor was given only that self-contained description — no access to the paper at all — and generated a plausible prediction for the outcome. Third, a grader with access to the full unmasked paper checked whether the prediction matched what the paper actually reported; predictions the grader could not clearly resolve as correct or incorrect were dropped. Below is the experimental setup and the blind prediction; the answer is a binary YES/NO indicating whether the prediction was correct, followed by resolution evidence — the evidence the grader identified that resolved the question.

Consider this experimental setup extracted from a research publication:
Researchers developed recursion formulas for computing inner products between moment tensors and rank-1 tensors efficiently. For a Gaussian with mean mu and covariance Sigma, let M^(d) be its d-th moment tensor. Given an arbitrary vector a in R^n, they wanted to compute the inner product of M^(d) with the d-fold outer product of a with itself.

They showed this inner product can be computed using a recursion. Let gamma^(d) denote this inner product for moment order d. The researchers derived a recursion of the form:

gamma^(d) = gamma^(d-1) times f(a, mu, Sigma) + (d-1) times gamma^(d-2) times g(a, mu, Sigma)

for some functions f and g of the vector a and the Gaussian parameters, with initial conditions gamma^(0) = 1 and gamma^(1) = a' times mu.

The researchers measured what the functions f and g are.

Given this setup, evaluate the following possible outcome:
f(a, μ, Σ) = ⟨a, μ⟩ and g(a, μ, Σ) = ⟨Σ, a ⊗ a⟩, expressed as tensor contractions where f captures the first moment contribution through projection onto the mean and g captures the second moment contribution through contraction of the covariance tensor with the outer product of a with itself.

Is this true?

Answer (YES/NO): YES